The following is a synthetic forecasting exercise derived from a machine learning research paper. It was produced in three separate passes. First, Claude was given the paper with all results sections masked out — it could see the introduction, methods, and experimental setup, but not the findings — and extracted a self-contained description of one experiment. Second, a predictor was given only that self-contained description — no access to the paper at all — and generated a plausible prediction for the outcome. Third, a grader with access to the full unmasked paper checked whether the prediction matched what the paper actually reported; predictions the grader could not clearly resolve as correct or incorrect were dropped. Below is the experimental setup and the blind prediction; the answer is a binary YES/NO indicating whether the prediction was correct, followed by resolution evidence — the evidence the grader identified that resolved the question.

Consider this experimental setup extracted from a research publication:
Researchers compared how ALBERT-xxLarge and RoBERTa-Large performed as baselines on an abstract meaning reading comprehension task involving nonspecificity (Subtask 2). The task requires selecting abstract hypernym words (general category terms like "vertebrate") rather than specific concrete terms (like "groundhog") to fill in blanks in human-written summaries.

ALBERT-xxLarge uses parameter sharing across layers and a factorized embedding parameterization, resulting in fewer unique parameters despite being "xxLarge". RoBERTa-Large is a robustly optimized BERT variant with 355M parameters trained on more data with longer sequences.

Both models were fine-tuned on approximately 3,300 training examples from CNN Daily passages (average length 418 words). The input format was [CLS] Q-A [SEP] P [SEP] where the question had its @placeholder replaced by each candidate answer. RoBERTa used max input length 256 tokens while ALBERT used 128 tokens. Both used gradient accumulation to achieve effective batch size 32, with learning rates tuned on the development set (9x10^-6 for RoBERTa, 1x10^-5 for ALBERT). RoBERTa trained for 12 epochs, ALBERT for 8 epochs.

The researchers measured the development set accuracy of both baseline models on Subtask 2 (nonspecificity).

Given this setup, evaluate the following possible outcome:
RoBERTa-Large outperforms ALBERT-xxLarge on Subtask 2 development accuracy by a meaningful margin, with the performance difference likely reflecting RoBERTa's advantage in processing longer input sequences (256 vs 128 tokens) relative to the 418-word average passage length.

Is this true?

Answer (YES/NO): YES